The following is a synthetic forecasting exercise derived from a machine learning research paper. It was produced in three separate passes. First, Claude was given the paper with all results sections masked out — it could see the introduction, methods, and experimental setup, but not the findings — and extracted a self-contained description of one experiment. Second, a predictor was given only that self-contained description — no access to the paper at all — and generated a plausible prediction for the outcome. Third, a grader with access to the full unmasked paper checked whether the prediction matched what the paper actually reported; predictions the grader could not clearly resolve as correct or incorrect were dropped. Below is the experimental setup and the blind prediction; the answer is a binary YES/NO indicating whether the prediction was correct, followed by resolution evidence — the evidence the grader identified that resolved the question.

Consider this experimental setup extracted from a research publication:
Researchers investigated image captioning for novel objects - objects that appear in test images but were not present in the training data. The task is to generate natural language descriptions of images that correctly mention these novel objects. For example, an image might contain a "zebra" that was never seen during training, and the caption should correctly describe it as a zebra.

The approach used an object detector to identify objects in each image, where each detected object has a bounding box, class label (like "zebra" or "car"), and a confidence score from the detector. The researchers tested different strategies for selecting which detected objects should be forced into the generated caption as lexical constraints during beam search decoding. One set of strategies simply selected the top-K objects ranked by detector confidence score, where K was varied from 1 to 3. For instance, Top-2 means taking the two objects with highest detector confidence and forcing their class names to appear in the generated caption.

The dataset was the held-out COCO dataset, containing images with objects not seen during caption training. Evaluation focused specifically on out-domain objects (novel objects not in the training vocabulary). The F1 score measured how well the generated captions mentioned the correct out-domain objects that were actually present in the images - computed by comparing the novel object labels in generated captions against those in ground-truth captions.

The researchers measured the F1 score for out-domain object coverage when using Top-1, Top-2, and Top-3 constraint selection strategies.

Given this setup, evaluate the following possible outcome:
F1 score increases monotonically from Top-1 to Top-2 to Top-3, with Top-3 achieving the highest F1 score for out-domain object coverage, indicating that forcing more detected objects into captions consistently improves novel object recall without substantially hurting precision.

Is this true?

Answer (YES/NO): NO